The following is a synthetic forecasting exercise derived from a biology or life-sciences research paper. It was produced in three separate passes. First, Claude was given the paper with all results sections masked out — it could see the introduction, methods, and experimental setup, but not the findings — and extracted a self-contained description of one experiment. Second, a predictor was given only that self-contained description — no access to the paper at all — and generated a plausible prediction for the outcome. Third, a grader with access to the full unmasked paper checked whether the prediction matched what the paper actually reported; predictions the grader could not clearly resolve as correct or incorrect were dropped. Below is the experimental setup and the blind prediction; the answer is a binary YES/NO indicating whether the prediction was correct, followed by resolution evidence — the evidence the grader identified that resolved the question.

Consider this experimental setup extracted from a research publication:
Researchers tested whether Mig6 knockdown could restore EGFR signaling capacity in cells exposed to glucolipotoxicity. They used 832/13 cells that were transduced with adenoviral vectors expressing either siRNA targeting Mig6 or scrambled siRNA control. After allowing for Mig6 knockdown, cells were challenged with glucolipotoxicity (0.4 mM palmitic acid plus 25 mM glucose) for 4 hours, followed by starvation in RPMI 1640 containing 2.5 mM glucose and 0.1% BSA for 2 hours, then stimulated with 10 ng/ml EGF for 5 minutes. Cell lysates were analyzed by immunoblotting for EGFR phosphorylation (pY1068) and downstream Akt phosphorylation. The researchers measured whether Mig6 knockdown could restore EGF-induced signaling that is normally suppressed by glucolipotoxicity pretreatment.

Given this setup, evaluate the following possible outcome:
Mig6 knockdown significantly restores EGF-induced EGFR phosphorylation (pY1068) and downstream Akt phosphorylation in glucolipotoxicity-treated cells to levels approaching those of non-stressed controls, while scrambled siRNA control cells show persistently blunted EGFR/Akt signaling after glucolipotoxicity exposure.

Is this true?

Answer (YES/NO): NO